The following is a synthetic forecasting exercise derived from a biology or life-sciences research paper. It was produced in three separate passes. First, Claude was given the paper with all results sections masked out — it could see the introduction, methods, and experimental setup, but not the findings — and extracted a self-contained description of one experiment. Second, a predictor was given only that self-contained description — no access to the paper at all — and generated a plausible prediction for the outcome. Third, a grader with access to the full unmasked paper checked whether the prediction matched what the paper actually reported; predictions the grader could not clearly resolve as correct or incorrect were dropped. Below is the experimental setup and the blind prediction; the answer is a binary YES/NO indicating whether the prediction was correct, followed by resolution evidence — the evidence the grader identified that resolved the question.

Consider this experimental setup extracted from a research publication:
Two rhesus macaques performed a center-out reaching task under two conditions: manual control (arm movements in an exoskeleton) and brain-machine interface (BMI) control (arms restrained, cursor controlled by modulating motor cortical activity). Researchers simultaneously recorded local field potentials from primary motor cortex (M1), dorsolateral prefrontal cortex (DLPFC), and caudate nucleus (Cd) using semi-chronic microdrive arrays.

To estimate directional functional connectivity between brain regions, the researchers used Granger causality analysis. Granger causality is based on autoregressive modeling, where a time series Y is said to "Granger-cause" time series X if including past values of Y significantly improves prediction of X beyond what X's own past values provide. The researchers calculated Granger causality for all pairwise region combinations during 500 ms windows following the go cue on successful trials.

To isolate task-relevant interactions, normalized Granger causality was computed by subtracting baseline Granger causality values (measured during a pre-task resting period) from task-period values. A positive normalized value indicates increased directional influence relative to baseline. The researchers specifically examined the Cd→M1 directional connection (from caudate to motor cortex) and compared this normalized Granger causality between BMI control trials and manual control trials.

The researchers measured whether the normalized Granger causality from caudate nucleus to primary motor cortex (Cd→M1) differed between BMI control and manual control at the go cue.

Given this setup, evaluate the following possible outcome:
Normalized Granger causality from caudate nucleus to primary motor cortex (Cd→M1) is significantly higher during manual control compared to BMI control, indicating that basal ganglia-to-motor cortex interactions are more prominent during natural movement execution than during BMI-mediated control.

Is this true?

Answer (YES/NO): NO